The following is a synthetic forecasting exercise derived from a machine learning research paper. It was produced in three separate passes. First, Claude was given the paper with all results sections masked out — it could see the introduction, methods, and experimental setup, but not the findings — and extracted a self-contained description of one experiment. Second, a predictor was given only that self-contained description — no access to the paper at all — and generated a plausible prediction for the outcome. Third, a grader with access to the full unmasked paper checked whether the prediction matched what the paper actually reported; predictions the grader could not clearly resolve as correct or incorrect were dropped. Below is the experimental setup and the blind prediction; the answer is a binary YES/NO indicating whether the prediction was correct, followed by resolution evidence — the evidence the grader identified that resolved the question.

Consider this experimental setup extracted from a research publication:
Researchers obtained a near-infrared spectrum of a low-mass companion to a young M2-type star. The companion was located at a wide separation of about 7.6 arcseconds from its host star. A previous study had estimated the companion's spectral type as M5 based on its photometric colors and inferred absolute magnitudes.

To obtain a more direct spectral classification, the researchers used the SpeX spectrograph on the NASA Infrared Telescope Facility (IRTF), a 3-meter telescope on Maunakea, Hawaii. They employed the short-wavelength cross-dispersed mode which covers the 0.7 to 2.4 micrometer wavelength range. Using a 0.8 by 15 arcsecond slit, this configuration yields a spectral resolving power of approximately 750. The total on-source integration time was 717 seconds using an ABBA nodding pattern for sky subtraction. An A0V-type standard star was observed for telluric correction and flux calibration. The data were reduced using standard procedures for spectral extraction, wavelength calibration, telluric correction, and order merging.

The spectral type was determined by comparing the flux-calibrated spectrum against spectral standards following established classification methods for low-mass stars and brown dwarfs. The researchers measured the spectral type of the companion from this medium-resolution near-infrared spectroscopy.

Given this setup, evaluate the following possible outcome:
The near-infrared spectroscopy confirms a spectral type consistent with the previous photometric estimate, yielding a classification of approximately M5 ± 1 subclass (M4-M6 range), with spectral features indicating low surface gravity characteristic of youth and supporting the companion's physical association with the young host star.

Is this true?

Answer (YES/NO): NO